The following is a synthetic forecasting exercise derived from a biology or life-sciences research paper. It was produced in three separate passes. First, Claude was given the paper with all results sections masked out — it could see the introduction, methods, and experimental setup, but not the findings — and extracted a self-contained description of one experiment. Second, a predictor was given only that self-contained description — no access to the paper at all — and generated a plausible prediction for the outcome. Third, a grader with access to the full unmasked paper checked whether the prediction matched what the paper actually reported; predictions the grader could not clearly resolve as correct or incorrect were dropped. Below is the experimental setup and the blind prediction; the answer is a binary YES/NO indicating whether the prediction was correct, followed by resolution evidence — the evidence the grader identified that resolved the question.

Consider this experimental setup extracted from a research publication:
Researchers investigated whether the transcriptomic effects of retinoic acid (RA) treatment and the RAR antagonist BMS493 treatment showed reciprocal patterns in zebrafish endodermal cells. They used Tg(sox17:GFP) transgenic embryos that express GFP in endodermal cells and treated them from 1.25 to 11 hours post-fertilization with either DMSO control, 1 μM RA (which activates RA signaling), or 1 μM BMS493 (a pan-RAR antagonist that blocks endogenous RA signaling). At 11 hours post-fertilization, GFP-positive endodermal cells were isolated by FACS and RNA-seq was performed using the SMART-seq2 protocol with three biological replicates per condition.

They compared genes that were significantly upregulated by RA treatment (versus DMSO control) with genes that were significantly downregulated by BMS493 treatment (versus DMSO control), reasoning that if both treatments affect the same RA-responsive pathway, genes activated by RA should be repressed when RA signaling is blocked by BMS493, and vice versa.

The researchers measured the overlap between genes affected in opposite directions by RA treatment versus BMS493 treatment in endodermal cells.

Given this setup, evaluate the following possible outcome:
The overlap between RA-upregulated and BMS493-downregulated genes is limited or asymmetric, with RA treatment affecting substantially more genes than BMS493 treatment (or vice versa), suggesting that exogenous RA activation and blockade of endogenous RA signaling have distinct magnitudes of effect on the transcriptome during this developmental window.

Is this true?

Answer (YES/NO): YES